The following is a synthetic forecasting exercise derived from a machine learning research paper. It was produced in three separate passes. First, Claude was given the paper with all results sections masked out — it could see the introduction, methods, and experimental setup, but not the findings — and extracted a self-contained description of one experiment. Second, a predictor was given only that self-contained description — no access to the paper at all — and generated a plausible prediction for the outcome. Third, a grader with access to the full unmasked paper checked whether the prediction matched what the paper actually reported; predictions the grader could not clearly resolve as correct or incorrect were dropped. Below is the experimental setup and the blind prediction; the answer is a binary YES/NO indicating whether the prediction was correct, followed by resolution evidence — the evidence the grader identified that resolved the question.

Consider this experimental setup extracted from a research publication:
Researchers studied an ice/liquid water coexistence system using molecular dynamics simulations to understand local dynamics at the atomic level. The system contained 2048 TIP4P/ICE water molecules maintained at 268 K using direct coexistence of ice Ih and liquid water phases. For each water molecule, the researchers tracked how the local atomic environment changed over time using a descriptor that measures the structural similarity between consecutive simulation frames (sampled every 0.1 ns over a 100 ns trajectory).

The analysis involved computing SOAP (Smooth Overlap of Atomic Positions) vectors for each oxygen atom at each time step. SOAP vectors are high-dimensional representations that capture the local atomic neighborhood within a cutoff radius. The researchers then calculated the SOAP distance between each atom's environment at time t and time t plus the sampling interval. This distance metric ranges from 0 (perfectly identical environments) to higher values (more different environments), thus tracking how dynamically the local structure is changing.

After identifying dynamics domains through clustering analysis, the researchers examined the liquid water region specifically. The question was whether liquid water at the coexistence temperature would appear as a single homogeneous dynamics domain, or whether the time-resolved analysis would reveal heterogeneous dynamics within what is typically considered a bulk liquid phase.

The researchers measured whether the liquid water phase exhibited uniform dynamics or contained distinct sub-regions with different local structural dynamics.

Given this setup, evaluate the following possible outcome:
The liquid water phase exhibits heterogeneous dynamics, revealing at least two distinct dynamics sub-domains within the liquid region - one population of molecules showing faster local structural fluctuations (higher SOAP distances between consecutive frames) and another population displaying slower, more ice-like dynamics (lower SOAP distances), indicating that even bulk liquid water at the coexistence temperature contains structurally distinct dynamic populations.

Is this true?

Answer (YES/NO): YES